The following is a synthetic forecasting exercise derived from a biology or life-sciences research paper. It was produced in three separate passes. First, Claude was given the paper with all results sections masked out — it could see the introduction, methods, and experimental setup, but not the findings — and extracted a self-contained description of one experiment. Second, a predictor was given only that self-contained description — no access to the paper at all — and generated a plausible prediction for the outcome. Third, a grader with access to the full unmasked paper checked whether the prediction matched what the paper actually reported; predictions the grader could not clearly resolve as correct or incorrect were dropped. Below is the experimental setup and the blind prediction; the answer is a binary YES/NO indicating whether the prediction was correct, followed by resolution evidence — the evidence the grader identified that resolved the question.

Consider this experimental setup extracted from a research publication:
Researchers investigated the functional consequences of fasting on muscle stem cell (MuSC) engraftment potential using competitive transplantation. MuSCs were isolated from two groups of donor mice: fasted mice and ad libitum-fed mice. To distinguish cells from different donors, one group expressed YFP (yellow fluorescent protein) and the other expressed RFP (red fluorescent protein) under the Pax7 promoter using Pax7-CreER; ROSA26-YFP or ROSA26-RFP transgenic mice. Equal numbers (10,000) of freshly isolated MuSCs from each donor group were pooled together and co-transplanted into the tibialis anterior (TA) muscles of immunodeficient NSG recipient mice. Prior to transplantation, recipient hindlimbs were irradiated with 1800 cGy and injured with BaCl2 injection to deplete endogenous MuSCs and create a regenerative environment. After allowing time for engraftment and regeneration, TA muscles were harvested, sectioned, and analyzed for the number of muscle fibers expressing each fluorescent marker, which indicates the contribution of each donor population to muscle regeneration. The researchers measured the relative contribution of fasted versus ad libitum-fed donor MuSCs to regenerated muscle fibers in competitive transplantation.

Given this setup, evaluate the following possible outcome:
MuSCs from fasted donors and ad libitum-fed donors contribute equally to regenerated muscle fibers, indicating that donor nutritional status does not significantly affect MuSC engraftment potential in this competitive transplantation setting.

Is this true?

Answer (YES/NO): NO